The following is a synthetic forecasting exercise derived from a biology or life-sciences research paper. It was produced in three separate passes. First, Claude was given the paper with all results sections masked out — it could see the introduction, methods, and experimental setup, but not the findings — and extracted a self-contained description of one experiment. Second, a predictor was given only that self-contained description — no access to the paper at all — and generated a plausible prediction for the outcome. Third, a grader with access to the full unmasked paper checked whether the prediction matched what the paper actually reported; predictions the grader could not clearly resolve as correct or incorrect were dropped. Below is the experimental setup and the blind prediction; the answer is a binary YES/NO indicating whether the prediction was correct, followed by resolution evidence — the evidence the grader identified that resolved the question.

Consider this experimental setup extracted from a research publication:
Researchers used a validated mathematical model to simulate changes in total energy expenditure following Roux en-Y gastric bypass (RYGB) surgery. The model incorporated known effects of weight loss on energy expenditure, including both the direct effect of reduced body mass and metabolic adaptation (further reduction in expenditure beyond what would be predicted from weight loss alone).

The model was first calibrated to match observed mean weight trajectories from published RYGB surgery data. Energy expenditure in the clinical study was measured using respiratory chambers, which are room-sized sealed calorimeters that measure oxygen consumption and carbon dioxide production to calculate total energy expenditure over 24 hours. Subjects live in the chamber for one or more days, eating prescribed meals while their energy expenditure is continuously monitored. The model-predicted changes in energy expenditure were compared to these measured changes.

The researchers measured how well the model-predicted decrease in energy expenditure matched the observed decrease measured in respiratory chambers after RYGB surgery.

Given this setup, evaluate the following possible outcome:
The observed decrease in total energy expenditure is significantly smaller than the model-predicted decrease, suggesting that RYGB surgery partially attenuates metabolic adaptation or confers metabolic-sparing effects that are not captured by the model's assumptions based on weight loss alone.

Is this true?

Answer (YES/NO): NO